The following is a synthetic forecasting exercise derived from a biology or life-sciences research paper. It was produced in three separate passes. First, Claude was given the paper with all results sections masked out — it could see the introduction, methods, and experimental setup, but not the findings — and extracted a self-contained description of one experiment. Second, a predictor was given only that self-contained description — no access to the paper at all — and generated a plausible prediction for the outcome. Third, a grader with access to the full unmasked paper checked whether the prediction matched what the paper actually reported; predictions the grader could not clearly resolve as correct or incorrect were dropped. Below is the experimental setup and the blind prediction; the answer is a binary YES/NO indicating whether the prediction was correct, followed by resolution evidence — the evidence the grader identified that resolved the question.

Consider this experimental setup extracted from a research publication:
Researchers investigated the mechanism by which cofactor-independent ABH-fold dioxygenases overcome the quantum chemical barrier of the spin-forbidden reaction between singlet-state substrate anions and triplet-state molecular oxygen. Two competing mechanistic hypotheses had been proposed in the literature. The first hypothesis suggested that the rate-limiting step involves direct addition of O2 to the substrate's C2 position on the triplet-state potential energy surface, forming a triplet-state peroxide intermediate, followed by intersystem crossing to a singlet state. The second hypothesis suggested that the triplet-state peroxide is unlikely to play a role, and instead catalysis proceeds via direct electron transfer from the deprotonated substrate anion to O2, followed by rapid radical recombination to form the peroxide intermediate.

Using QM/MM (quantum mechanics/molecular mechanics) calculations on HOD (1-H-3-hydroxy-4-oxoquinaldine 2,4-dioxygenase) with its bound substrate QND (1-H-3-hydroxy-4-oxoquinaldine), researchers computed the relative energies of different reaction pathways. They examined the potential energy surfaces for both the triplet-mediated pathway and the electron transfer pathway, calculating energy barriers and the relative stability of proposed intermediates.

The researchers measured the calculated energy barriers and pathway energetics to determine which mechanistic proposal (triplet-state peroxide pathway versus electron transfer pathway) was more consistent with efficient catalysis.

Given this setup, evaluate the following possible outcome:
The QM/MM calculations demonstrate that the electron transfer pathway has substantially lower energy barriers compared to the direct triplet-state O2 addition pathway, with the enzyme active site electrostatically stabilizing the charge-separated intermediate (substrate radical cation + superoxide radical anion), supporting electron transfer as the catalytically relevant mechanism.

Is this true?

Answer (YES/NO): NO